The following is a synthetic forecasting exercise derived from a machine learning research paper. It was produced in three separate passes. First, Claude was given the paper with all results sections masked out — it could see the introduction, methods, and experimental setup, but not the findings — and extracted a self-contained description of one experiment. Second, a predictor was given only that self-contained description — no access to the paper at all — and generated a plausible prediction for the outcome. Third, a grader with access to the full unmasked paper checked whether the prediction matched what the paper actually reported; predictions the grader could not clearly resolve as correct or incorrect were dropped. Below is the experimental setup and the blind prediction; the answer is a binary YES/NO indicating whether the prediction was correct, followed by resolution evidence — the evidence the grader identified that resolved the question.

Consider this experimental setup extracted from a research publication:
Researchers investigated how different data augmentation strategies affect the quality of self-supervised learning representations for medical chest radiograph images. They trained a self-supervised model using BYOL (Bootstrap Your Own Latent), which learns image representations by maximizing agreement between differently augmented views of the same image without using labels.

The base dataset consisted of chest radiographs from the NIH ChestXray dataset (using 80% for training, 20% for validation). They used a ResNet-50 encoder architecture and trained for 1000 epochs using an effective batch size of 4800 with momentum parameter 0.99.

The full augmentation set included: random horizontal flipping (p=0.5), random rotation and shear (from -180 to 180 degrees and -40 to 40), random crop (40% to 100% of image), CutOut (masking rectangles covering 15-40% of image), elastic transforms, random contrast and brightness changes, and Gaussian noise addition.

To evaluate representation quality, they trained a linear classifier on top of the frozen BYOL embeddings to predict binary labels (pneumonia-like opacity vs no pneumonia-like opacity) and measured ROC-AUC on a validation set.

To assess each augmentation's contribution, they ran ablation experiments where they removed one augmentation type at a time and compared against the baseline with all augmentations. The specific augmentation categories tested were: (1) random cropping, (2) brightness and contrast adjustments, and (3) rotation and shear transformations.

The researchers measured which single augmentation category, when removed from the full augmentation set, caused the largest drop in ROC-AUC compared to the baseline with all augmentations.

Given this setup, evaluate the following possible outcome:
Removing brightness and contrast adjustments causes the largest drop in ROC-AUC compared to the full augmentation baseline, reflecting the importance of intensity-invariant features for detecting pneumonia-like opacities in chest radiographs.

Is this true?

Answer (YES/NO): NO